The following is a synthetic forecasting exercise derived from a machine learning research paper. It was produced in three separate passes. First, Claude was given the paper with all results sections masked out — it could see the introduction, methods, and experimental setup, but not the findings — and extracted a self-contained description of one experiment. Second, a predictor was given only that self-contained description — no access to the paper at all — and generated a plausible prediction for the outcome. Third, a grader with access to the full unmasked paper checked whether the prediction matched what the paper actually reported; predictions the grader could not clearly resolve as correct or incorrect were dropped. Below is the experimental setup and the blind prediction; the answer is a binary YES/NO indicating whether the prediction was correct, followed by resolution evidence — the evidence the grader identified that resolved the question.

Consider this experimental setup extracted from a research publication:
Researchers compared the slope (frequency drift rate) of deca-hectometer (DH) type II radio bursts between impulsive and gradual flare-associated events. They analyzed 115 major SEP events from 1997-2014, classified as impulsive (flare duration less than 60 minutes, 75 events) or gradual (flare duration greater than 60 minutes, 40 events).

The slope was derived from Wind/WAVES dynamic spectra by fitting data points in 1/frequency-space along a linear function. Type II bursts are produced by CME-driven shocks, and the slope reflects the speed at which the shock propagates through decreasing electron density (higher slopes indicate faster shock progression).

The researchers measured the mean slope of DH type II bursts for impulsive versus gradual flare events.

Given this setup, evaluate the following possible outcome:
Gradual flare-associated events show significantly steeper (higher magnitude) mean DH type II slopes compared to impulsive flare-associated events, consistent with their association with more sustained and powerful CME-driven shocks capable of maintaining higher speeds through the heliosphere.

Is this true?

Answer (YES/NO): NO